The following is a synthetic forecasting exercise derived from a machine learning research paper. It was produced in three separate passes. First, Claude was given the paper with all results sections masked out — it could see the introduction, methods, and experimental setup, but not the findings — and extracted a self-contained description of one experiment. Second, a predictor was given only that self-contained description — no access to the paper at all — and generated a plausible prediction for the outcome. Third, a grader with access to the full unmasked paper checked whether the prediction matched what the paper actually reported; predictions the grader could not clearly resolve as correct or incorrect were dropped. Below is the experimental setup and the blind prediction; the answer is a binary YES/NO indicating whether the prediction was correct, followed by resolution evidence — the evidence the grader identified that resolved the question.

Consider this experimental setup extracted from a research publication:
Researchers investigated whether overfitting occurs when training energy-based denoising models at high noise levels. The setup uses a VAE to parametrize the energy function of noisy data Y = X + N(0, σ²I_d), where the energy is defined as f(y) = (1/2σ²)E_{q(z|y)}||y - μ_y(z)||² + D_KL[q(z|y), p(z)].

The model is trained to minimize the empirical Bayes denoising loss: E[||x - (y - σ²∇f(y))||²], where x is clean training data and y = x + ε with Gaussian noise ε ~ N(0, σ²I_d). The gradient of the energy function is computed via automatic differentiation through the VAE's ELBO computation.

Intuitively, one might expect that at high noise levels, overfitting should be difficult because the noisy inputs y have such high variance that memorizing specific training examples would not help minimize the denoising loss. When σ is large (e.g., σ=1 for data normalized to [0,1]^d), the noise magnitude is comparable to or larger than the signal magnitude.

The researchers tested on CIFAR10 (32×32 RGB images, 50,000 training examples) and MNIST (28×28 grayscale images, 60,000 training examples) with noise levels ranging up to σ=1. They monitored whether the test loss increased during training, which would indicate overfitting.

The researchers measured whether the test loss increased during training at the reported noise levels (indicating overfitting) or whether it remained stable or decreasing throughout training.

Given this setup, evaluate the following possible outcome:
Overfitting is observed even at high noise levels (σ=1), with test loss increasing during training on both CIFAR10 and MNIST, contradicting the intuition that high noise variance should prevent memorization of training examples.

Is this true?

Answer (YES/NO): NO